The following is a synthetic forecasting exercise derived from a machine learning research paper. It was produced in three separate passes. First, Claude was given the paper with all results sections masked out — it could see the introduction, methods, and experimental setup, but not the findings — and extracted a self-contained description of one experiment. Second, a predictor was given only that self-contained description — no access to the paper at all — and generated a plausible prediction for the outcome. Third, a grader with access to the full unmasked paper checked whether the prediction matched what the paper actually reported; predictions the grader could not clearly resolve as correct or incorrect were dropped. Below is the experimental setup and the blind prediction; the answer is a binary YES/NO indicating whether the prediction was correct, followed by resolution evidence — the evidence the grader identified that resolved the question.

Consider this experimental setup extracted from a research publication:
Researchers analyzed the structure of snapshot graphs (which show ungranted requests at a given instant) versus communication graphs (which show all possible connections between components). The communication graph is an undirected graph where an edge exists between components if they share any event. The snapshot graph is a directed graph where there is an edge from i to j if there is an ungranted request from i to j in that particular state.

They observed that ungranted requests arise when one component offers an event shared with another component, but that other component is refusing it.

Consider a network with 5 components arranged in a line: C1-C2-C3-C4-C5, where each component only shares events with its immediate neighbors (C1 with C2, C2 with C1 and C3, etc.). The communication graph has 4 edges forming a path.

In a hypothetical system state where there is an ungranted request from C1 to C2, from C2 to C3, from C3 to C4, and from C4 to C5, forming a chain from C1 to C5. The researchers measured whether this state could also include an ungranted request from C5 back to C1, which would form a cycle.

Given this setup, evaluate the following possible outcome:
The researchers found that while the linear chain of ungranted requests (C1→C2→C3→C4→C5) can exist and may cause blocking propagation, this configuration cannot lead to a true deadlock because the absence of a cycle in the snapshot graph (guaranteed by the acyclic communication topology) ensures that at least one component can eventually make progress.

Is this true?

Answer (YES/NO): NO